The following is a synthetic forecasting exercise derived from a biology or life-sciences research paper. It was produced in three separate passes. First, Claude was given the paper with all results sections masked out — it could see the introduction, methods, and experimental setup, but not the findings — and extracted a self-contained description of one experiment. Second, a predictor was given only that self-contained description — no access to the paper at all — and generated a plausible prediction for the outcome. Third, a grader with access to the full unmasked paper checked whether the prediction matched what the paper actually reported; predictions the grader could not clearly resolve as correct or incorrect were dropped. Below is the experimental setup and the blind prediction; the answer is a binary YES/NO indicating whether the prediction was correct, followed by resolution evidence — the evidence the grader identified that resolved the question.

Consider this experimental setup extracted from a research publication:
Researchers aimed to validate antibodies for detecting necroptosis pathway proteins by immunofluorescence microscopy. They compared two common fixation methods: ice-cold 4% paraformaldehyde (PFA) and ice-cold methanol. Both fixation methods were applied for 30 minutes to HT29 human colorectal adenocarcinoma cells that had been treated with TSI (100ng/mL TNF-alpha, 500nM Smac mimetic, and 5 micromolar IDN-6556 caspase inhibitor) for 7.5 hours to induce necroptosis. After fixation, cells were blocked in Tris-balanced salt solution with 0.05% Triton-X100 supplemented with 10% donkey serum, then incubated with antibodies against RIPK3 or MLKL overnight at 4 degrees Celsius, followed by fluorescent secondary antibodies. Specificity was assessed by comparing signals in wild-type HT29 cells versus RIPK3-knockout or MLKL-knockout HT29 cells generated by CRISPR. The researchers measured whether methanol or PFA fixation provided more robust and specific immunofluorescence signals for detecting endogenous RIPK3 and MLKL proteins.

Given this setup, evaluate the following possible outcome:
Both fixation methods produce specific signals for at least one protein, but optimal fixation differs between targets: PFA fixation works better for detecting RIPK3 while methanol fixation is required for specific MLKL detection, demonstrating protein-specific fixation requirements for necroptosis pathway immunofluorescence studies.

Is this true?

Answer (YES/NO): NO